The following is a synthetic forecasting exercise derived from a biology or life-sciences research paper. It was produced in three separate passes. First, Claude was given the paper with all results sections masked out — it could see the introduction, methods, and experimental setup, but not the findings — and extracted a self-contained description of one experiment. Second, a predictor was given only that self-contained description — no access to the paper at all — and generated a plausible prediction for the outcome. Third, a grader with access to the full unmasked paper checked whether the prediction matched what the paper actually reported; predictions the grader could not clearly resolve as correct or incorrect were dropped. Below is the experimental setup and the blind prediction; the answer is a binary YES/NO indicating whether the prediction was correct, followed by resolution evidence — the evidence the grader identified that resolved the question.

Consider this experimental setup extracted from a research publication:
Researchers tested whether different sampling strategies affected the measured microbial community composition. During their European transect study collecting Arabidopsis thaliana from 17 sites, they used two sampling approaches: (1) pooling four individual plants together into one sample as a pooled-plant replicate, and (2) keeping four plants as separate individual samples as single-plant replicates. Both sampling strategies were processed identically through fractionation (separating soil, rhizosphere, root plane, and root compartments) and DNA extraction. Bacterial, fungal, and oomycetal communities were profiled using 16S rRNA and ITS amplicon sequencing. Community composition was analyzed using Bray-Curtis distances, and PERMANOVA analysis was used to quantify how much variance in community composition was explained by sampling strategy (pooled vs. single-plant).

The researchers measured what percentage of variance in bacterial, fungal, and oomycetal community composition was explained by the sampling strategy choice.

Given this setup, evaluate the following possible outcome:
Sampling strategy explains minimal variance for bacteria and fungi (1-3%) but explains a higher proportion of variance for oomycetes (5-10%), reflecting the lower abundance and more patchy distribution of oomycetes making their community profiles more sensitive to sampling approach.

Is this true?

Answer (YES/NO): NO